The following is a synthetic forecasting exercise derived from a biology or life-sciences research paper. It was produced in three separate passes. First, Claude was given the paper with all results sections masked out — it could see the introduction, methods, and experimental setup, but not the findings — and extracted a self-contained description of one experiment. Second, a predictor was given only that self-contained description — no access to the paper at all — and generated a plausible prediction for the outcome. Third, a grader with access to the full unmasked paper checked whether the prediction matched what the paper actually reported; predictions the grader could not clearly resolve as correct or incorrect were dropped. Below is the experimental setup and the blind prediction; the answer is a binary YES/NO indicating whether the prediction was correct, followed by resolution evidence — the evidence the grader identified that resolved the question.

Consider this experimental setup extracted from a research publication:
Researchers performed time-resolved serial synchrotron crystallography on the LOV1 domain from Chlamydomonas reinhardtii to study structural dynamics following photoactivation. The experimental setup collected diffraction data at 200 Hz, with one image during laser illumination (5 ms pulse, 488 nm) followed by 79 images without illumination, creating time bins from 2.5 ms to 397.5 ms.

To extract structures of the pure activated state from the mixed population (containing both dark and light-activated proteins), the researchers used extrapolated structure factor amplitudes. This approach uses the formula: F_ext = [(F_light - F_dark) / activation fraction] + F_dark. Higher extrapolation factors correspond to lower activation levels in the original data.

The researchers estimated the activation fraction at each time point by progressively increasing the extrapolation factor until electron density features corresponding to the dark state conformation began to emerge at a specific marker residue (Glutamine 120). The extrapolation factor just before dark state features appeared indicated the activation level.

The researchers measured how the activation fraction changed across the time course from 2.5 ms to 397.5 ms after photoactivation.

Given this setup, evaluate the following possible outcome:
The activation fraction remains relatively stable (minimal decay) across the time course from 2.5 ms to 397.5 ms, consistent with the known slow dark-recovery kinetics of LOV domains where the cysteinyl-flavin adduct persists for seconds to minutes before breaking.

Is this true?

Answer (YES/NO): NO